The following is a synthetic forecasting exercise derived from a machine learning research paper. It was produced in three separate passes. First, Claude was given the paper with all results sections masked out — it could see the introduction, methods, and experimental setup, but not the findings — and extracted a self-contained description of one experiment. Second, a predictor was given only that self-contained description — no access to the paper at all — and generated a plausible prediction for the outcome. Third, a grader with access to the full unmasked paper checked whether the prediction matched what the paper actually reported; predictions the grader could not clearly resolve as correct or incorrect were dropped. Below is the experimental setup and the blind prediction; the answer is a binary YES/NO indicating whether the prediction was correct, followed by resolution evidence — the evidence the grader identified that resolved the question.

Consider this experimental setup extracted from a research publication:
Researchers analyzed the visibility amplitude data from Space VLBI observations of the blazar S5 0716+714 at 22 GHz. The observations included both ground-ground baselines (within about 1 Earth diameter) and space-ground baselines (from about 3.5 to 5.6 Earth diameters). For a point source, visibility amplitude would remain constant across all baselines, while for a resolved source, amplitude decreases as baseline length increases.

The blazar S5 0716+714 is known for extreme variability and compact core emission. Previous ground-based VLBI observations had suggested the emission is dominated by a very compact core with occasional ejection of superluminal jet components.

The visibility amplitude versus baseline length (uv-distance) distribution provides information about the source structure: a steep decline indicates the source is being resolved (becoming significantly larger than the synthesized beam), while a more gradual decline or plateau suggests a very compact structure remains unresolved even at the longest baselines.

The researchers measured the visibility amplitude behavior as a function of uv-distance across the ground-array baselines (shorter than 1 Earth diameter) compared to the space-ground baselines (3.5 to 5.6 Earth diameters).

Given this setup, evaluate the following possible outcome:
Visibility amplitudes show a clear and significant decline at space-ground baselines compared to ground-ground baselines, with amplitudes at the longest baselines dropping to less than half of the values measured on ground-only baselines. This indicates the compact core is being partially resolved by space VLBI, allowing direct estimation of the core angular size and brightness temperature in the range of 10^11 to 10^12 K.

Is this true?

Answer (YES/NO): NO